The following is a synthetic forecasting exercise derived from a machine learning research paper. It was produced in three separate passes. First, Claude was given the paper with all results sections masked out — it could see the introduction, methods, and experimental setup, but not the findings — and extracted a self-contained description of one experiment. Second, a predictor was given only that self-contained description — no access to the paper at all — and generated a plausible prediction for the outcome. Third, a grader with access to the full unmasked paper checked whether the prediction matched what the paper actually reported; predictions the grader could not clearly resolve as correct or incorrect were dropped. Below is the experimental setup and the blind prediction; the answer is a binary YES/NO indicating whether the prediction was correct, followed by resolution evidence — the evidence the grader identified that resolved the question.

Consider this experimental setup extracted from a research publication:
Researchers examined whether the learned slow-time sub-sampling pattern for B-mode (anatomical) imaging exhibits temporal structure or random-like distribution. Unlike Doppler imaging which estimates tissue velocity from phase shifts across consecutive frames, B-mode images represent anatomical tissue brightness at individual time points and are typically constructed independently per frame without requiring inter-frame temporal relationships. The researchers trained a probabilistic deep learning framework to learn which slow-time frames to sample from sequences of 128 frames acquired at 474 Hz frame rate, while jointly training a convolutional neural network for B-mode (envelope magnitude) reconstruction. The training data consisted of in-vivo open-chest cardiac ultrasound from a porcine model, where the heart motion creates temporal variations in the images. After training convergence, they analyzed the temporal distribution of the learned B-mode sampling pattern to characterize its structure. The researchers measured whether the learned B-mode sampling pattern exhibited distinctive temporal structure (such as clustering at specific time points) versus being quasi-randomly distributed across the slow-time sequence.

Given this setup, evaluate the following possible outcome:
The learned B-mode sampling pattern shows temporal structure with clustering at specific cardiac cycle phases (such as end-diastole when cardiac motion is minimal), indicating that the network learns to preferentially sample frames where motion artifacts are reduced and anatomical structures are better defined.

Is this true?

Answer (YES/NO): NO